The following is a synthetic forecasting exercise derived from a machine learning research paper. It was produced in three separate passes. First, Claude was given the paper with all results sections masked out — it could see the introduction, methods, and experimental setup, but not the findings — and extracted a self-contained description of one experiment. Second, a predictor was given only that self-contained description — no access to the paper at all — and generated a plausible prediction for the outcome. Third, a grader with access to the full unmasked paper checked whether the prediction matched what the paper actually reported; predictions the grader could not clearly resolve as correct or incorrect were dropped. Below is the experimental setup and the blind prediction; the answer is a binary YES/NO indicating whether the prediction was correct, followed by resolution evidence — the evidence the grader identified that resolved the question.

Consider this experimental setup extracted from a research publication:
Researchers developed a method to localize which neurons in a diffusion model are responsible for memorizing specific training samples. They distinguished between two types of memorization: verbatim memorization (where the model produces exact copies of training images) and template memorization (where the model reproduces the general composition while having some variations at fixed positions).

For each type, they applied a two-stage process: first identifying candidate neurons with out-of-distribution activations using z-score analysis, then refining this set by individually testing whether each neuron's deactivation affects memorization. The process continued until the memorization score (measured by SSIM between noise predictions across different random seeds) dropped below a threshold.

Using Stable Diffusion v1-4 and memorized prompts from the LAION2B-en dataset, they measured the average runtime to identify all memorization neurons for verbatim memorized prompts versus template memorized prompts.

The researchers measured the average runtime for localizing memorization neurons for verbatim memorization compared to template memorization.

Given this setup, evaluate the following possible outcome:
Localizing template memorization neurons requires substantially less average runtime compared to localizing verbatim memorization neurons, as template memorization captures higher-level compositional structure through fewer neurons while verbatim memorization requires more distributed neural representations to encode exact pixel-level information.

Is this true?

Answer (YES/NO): NO